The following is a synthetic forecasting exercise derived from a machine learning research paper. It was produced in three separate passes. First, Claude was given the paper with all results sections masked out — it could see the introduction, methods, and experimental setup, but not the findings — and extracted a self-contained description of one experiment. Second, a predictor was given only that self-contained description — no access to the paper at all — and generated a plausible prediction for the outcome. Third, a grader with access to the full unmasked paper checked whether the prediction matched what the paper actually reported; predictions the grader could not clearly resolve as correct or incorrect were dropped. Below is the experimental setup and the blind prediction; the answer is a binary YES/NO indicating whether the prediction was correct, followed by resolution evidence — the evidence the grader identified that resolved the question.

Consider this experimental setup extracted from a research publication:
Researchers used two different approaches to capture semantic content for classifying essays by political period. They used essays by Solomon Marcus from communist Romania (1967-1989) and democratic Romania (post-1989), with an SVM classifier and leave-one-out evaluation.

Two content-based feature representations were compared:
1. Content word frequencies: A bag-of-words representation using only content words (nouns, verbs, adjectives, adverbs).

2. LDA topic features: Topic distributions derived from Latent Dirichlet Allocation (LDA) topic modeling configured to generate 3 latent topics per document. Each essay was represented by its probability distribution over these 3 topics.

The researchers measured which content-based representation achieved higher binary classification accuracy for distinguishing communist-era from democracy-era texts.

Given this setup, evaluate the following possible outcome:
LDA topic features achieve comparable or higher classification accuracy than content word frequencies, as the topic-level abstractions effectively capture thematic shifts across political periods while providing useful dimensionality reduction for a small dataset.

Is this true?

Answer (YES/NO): NO